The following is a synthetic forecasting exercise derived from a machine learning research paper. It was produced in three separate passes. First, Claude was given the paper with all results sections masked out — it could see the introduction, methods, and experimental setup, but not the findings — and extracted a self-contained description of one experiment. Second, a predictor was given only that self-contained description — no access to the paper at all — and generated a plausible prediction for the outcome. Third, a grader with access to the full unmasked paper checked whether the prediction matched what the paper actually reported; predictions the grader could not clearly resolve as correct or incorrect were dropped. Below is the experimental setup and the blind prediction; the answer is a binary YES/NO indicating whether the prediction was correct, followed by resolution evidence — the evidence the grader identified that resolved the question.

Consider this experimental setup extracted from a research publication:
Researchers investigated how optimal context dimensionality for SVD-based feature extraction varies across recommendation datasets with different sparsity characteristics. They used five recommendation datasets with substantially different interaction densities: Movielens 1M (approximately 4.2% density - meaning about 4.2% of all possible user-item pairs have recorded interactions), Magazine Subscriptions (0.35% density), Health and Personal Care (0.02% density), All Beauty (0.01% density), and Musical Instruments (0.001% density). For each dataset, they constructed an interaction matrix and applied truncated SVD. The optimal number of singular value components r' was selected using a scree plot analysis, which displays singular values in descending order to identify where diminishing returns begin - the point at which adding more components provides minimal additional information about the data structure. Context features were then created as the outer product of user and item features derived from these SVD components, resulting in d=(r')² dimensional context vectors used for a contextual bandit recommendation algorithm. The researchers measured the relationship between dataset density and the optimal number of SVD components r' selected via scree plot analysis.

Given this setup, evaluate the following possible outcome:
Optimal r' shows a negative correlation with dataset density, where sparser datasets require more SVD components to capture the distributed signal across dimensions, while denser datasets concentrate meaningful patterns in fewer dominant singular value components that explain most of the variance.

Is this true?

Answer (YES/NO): YES